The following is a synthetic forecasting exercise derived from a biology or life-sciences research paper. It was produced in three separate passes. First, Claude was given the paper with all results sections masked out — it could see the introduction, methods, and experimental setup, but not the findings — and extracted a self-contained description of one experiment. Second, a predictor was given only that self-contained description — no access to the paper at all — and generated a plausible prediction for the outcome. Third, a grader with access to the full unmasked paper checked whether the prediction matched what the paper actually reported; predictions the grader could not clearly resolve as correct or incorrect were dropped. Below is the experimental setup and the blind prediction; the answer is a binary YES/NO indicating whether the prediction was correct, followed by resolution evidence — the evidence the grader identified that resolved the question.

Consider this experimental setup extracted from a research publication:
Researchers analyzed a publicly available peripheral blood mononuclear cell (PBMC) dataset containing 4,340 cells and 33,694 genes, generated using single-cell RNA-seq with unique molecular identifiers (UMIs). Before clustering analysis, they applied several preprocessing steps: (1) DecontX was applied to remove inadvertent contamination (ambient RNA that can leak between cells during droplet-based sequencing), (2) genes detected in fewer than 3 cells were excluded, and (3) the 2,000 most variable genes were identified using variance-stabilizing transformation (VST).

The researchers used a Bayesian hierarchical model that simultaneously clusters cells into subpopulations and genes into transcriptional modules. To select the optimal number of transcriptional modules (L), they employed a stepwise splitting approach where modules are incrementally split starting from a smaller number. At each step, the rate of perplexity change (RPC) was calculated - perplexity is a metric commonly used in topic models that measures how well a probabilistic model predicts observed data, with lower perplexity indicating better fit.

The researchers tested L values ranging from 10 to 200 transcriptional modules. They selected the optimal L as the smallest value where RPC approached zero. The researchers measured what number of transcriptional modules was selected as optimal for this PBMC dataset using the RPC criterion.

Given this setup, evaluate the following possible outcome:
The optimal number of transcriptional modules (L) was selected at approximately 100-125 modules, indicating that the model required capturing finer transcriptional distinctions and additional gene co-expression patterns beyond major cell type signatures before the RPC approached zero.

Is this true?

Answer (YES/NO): NO